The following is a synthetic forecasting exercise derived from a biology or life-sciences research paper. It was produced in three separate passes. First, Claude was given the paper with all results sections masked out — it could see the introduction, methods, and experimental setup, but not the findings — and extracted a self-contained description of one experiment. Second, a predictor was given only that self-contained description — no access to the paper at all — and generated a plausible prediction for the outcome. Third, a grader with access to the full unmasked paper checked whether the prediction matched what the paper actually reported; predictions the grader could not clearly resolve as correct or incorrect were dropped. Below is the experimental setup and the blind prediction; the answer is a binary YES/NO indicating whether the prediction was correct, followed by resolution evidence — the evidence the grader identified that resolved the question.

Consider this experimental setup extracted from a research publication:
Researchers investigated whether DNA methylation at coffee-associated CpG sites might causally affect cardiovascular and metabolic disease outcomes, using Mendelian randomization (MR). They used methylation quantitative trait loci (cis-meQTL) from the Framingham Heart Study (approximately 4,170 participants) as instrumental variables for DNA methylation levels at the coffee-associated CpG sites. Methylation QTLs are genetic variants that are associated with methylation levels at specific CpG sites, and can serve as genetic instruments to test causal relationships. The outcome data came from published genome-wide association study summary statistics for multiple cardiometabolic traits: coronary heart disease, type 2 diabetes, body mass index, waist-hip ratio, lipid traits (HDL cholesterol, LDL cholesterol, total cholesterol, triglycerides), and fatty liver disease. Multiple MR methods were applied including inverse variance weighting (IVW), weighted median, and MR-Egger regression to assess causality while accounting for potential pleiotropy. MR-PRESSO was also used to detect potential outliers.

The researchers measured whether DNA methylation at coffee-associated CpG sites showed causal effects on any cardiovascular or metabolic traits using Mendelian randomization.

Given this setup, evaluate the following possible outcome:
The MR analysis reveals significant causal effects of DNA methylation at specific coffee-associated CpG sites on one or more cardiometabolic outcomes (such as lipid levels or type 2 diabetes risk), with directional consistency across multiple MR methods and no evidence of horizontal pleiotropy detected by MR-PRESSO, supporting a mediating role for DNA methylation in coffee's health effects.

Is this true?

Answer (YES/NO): NO